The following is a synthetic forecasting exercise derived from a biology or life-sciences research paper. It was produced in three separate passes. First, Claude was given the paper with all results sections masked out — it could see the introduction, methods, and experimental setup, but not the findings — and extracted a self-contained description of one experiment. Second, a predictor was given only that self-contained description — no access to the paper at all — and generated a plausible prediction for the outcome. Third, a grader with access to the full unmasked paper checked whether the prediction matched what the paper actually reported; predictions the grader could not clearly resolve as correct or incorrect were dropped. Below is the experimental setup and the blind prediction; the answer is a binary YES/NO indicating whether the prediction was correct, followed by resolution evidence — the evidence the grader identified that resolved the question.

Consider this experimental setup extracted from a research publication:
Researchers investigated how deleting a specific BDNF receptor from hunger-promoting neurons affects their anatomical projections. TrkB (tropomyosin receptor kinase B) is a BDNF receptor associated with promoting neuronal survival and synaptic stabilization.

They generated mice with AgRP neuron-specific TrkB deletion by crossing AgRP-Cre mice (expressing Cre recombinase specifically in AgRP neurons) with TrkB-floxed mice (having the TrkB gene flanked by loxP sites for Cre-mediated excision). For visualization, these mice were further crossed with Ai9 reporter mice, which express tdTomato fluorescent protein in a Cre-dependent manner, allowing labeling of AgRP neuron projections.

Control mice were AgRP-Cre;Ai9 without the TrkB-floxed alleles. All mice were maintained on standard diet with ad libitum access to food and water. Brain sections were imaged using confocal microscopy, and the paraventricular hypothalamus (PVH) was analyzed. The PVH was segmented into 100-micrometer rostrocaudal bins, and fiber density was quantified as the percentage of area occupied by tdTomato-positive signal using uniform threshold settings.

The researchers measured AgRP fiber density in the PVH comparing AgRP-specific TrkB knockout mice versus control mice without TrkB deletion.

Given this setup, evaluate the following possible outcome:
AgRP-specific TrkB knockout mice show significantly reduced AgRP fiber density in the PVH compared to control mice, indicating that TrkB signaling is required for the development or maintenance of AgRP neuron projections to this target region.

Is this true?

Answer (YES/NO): YES